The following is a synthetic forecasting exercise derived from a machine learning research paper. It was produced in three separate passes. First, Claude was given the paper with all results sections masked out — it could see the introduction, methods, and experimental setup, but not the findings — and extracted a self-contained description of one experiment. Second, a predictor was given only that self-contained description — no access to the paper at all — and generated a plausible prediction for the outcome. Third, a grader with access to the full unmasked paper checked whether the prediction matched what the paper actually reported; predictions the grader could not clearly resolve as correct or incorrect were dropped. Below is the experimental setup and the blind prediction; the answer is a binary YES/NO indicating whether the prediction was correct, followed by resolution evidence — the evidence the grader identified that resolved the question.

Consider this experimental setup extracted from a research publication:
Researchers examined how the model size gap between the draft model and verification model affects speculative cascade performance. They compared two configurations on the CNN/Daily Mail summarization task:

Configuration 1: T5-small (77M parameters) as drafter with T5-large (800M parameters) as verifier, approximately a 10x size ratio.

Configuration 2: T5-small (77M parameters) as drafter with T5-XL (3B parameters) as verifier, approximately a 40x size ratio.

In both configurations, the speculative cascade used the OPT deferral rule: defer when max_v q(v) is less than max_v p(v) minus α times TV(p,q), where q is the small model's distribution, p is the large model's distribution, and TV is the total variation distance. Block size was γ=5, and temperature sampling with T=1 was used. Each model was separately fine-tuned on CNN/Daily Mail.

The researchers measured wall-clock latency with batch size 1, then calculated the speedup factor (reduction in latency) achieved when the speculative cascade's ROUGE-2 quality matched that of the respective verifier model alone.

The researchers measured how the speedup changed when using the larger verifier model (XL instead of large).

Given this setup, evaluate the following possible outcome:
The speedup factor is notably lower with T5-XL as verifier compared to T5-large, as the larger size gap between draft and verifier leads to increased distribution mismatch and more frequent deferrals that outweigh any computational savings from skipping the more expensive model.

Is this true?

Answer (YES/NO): NO